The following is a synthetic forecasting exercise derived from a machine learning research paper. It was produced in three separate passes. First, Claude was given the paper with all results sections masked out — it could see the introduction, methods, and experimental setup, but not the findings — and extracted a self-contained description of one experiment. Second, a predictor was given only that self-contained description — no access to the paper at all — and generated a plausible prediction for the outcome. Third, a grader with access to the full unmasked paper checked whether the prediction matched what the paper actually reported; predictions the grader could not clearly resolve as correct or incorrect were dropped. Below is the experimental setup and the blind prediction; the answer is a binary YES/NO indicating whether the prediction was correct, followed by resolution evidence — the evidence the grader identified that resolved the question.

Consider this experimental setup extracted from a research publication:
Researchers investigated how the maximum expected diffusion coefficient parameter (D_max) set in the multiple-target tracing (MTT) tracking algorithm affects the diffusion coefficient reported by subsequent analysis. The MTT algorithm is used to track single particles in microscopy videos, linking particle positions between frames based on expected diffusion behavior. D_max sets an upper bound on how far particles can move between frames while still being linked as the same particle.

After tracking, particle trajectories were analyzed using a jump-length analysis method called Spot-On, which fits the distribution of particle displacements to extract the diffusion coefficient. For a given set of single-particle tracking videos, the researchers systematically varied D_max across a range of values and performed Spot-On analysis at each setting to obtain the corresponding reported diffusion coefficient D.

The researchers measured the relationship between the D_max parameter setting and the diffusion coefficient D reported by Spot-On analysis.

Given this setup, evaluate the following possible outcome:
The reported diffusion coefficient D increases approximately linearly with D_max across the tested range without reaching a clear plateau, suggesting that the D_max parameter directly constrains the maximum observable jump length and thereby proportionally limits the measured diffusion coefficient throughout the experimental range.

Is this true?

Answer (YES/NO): NO